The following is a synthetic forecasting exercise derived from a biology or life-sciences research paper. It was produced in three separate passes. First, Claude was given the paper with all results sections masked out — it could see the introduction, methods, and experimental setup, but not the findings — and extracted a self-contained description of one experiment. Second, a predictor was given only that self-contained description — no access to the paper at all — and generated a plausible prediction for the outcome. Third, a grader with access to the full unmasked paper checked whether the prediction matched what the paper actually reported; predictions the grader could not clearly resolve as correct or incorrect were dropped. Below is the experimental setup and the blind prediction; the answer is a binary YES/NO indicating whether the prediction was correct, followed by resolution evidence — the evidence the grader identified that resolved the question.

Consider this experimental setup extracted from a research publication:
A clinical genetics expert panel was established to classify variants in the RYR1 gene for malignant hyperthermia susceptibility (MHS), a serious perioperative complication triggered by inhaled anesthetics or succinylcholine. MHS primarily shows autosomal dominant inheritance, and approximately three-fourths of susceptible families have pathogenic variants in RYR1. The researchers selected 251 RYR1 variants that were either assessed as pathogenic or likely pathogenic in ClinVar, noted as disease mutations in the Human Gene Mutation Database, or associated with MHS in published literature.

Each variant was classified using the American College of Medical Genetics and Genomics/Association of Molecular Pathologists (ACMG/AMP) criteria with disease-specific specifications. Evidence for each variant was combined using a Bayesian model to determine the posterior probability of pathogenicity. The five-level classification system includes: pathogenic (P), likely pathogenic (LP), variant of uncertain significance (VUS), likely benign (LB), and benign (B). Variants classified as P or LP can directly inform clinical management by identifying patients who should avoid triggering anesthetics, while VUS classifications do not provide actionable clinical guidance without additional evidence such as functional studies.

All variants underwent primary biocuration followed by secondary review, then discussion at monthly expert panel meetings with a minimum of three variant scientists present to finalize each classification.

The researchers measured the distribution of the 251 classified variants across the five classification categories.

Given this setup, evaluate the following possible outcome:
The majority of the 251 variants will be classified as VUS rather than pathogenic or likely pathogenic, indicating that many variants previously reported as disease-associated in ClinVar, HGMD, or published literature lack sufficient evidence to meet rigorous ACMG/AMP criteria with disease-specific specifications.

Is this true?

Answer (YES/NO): YES